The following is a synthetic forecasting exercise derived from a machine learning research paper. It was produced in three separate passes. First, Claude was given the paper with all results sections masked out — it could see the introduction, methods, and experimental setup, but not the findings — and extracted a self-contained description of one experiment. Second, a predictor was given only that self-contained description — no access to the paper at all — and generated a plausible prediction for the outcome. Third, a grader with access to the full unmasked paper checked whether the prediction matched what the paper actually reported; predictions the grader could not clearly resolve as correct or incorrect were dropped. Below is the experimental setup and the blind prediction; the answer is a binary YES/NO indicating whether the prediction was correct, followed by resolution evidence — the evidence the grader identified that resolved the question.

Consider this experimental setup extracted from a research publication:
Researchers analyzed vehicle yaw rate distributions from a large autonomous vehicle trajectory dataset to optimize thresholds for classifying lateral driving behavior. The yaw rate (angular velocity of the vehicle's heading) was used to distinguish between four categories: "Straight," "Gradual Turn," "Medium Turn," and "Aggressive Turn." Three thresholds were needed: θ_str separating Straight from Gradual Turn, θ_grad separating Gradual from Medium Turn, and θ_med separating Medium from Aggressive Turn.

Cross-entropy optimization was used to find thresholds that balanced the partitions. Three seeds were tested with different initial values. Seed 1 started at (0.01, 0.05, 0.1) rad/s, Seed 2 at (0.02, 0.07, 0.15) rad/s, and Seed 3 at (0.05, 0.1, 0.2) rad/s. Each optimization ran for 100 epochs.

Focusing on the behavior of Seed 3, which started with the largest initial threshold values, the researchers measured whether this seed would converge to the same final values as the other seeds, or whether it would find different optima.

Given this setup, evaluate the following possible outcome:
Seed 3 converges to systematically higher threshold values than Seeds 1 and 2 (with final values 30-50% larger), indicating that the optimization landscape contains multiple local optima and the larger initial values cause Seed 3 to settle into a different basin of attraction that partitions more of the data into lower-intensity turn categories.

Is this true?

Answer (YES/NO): NO